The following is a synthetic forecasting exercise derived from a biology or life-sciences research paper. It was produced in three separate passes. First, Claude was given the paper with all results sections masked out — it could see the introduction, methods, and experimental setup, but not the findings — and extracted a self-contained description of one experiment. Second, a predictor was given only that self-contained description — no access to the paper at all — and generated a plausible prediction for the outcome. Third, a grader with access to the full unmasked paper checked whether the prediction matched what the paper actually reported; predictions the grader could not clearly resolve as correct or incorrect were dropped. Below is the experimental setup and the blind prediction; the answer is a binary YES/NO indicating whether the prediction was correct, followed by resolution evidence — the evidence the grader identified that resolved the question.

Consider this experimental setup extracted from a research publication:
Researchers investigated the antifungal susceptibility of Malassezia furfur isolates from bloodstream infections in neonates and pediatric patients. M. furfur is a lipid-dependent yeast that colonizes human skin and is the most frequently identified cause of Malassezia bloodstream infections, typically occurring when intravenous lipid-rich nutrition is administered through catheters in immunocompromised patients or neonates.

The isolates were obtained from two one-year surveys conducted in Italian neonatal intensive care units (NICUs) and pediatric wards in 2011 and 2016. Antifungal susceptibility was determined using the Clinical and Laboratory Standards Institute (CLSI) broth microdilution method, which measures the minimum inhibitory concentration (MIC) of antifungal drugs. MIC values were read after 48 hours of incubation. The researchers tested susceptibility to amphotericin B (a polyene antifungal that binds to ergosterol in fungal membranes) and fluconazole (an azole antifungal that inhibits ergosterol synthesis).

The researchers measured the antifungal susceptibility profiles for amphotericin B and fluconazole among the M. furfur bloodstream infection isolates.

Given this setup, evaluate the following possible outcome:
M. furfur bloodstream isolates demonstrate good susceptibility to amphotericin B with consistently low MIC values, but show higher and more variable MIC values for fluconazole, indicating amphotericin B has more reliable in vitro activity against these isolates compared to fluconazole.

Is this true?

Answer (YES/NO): NO